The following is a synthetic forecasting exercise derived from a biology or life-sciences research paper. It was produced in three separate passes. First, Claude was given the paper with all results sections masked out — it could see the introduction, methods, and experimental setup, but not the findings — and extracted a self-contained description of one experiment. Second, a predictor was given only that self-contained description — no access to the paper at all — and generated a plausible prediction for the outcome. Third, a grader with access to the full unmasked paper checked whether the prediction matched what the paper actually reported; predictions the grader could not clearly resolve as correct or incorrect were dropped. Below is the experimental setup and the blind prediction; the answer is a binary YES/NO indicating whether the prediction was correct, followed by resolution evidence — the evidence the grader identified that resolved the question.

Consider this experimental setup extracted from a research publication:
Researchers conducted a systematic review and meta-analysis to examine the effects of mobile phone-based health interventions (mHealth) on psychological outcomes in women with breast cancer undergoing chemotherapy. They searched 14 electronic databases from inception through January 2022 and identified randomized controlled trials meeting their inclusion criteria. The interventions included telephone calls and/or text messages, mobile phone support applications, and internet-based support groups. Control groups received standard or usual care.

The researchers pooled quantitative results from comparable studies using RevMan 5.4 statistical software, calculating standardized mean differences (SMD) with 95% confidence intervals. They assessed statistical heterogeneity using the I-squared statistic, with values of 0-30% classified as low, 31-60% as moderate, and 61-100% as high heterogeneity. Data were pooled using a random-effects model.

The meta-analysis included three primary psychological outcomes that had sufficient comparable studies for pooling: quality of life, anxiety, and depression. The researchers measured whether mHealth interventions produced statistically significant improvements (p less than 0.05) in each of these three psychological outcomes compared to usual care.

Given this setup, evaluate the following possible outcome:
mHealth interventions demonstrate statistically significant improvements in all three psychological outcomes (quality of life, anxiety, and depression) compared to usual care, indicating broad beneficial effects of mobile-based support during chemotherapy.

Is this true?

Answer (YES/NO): NO